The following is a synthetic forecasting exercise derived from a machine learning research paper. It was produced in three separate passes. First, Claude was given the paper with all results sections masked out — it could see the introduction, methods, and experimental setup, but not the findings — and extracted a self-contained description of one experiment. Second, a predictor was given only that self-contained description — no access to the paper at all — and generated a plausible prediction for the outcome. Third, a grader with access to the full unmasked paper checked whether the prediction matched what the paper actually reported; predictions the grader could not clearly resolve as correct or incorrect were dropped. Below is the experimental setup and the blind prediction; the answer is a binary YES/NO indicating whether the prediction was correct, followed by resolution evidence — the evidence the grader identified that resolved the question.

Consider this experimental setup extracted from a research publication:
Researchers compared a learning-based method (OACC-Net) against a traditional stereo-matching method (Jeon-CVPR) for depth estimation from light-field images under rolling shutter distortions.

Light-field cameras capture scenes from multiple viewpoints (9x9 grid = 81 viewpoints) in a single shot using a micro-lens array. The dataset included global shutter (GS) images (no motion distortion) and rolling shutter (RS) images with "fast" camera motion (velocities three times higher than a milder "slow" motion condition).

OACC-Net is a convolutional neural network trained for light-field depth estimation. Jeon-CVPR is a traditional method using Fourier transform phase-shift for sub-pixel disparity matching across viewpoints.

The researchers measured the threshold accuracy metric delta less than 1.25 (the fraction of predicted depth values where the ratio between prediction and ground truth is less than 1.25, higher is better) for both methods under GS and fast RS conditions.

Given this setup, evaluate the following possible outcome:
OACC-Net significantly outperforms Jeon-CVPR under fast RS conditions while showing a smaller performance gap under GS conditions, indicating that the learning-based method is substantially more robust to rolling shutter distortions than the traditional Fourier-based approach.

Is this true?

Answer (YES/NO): NO